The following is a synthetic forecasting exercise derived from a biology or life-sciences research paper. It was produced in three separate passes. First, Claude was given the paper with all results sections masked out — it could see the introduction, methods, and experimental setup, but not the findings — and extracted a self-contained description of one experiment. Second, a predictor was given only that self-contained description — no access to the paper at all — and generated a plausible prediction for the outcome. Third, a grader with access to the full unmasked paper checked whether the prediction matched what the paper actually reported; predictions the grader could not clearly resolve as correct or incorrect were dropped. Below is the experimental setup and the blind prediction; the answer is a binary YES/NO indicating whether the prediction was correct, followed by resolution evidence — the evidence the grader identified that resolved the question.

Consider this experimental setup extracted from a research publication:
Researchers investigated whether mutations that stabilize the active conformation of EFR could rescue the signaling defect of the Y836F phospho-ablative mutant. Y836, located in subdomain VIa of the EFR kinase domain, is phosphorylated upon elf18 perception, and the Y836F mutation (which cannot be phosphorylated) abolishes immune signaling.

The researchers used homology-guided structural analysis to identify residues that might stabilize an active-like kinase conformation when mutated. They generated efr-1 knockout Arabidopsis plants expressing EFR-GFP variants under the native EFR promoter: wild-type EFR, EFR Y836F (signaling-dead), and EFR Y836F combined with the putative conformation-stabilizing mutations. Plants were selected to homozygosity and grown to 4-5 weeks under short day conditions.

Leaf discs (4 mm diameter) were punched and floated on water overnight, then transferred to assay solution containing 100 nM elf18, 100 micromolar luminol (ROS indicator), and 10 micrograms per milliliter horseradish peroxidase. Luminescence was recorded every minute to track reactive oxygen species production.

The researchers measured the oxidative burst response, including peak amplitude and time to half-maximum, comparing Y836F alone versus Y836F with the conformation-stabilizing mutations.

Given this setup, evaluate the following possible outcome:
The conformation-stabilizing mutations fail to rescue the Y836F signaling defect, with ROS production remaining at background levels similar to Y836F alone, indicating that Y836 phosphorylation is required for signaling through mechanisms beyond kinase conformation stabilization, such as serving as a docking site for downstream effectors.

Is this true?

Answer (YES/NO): NO